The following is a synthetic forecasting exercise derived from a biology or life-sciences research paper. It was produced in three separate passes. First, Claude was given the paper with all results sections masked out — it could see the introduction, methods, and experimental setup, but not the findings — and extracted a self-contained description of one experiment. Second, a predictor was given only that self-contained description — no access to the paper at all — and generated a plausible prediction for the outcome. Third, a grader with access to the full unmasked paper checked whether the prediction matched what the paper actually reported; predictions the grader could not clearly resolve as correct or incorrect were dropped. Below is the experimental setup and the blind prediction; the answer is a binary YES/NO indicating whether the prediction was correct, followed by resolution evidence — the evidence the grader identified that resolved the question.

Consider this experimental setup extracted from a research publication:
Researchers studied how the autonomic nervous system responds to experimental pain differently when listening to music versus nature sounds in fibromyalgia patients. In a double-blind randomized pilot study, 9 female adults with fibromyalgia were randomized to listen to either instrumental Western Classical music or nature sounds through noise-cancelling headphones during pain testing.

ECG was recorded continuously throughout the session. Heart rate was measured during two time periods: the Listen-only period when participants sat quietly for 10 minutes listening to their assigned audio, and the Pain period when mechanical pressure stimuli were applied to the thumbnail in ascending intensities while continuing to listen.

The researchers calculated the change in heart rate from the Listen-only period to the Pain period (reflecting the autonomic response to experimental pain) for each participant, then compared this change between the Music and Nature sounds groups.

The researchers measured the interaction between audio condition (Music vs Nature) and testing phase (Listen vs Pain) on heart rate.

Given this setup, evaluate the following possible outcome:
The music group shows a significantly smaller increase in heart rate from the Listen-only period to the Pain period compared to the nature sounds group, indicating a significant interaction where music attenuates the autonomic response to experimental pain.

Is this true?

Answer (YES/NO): NO